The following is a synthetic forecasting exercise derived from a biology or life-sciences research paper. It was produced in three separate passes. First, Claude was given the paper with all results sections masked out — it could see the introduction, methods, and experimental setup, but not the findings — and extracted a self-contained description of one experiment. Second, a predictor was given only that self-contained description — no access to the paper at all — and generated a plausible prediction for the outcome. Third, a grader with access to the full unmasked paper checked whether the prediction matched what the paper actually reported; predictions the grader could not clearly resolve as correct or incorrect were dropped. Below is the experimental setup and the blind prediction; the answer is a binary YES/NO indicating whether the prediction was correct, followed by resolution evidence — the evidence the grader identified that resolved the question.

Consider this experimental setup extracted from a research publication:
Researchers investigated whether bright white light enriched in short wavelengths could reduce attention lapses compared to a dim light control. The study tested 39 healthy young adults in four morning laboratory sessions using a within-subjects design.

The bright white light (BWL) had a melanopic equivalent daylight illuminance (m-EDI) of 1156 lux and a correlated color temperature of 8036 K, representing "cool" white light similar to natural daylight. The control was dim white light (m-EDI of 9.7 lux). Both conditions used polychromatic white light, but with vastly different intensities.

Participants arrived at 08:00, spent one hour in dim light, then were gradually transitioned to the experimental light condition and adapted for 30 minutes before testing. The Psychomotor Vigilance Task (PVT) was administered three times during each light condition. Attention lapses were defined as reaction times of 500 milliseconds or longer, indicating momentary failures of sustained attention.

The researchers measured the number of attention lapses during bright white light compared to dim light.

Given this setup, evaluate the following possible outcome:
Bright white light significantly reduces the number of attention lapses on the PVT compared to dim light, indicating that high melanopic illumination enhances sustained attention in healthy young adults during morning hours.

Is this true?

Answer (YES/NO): NO